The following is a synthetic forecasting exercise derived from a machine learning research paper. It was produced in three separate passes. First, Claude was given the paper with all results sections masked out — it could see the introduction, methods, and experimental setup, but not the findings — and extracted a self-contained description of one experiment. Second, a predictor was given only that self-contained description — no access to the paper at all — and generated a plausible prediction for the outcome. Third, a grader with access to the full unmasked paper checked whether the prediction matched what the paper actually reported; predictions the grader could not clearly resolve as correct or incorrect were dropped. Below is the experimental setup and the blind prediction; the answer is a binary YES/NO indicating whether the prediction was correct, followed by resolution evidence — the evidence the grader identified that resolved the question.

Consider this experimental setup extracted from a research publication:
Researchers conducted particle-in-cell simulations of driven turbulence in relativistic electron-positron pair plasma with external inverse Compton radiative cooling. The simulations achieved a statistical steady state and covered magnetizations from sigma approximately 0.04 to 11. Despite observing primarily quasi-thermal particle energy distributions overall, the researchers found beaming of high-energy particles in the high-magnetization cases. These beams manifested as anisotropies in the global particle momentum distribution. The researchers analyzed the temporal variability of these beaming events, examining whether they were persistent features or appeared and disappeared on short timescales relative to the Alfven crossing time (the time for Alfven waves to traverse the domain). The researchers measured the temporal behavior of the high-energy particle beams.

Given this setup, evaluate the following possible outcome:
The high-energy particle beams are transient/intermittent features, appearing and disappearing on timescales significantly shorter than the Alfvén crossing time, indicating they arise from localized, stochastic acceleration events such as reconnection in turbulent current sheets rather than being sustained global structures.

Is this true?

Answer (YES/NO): YES